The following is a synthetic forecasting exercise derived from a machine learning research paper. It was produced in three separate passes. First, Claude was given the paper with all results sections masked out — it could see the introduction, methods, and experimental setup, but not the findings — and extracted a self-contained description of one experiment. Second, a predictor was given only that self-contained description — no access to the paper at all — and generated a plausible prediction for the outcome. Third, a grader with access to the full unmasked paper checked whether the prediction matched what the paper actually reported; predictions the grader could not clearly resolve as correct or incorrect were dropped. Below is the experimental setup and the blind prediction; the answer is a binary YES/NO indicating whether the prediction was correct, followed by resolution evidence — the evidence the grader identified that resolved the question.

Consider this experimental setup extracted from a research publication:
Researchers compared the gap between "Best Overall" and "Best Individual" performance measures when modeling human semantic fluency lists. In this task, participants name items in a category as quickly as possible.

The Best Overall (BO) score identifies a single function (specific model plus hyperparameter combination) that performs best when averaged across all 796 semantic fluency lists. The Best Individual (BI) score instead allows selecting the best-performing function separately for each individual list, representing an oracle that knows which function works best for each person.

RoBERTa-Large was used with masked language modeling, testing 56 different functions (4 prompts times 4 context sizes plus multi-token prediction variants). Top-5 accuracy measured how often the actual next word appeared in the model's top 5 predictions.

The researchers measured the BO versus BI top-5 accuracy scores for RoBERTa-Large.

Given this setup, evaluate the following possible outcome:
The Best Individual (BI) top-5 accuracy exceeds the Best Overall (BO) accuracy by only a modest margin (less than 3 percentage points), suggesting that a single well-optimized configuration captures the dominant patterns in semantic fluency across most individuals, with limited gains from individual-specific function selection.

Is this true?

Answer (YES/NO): NO